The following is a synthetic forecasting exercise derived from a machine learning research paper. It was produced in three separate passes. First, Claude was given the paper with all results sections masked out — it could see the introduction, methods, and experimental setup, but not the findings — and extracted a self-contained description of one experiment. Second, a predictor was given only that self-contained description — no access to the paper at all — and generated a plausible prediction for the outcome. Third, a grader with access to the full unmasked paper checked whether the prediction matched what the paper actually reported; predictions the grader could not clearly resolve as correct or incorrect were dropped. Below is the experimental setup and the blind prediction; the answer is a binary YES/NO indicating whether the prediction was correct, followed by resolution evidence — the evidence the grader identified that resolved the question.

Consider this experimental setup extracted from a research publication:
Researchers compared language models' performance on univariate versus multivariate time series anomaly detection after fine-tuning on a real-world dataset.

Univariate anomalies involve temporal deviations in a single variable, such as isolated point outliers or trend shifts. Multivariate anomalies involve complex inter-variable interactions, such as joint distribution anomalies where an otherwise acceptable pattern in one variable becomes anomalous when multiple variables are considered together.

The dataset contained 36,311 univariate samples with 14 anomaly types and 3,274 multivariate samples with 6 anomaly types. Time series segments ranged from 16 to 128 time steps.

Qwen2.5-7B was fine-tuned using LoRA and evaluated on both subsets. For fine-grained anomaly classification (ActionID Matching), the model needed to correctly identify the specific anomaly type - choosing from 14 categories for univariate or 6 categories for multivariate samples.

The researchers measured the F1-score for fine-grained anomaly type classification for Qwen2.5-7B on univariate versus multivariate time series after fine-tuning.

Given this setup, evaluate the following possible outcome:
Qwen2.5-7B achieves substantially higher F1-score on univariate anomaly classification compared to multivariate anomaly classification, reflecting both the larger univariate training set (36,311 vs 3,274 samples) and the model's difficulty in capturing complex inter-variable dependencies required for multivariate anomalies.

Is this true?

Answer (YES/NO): NO